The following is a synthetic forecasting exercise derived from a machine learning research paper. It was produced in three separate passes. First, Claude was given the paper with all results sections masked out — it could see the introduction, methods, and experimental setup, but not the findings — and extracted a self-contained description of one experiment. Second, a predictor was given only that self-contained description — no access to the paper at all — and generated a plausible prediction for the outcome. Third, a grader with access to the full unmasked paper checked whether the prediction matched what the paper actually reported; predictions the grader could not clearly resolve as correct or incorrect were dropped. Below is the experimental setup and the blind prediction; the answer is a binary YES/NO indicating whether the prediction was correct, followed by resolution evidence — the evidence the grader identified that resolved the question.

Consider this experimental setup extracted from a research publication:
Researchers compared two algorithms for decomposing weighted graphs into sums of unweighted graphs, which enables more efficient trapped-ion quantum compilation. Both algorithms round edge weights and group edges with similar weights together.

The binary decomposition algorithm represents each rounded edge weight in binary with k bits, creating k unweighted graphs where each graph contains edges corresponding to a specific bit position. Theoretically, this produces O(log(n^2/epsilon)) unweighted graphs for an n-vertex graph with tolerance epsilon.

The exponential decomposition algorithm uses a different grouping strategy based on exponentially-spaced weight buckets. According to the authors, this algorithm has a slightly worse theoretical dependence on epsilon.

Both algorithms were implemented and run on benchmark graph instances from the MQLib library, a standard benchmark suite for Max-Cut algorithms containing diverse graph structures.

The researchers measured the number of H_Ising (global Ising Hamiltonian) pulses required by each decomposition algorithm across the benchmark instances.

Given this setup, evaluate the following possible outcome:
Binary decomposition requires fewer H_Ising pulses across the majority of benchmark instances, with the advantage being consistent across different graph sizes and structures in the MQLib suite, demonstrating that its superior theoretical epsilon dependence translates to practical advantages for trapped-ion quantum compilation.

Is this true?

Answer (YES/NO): NO